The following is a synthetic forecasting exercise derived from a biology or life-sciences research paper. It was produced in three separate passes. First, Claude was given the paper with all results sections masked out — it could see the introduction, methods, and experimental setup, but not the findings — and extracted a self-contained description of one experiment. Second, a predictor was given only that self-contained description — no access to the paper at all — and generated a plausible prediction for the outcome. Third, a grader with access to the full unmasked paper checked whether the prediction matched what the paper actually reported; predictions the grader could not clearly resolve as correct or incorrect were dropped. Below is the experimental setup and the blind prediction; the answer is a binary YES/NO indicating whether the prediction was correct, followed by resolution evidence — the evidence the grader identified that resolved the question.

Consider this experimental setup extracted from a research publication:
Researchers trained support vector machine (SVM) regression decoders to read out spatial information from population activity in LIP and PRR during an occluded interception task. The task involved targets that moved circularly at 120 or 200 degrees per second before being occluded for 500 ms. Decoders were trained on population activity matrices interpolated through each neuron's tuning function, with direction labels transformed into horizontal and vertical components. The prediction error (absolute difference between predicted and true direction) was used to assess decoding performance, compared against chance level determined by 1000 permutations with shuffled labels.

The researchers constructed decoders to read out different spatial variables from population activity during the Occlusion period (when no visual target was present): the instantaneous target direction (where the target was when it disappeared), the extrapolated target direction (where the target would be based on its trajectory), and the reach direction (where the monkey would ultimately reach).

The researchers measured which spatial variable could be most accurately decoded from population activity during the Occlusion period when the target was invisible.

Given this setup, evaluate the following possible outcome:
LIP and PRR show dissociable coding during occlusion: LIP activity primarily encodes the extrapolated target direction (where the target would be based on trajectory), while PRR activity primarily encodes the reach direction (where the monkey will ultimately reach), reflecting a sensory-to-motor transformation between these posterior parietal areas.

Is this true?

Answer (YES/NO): NO